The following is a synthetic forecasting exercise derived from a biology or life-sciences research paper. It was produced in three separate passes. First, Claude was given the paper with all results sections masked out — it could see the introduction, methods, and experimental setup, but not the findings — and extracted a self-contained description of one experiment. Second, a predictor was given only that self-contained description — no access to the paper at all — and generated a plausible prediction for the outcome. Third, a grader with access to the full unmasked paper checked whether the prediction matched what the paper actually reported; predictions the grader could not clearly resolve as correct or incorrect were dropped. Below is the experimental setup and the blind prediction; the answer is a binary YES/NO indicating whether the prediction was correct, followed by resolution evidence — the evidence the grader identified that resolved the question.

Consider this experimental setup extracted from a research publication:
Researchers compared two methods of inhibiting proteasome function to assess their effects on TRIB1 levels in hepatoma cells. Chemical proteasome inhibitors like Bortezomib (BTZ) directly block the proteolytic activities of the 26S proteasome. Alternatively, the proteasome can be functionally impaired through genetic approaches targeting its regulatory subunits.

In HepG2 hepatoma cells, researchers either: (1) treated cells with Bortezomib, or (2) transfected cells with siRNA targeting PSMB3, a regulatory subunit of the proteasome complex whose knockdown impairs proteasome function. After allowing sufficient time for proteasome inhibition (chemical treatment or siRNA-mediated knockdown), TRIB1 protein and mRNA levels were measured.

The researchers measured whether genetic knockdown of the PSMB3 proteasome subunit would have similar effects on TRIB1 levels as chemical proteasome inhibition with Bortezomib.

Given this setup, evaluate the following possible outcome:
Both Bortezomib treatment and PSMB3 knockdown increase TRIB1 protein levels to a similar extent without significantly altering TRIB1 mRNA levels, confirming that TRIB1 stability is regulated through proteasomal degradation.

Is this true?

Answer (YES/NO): NO